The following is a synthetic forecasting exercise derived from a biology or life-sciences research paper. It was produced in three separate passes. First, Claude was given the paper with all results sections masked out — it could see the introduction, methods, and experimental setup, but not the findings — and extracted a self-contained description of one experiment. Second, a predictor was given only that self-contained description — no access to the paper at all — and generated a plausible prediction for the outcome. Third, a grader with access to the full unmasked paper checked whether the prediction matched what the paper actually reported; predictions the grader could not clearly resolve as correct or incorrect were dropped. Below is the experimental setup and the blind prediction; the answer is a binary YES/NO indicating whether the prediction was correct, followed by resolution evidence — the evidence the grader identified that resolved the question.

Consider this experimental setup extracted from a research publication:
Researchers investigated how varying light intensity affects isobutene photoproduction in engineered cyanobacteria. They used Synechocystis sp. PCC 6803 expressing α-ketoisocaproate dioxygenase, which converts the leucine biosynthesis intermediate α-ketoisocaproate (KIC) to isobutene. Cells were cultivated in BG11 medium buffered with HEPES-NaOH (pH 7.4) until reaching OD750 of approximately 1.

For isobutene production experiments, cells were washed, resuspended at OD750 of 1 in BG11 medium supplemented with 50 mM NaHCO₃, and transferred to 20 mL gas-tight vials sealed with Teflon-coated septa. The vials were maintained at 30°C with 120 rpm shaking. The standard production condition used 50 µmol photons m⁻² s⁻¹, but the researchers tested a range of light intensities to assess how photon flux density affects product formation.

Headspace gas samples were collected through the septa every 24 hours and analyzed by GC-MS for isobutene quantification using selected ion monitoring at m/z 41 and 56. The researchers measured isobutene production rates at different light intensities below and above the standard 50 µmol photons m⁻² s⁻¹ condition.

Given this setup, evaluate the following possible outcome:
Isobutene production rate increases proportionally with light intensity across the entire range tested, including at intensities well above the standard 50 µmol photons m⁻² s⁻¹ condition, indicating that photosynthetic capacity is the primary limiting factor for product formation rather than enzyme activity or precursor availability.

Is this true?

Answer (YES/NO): NO